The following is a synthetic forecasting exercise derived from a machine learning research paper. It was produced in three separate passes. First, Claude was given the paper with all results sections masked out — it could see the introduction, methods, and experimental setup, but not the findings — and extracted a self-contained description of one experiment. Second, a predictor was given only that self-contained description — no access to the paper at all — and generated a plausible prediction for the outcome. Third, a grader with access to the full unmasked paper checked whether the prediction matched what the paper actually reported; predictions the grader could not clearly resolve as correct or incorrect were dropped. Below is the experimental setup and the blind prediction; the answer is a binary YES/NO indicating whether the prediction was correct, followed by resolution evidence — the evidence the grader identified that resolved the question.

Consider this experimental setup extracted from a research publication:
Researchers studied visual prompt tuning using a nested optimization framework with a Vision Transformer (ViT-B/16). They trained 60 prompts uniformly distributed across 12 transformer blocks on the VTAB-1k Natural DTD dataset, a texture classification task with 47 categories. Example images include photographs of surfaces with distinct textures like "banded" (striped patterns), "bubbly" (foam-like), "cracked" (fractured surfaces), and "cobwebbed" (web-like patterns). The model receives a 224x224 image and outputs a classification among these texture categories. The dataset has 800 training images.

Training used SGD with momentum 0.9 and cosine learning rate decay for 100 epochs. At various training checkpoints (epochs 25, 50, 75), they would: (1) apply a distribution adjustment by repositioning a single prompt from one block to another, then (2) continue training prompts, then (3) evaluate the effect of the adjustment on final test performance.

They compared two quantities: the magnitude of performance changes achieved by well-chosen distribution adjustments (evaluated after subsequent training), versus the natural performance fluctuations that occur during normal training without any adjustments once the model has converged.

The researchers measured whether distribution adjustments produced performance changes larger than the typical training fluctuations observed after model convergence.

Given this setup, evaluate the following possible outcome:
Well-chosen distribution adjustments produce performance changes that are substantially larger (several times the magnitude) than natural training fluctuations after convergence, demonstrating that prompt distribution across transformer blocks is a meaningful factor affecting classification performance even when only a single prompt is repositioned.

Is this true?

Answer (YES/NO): YES